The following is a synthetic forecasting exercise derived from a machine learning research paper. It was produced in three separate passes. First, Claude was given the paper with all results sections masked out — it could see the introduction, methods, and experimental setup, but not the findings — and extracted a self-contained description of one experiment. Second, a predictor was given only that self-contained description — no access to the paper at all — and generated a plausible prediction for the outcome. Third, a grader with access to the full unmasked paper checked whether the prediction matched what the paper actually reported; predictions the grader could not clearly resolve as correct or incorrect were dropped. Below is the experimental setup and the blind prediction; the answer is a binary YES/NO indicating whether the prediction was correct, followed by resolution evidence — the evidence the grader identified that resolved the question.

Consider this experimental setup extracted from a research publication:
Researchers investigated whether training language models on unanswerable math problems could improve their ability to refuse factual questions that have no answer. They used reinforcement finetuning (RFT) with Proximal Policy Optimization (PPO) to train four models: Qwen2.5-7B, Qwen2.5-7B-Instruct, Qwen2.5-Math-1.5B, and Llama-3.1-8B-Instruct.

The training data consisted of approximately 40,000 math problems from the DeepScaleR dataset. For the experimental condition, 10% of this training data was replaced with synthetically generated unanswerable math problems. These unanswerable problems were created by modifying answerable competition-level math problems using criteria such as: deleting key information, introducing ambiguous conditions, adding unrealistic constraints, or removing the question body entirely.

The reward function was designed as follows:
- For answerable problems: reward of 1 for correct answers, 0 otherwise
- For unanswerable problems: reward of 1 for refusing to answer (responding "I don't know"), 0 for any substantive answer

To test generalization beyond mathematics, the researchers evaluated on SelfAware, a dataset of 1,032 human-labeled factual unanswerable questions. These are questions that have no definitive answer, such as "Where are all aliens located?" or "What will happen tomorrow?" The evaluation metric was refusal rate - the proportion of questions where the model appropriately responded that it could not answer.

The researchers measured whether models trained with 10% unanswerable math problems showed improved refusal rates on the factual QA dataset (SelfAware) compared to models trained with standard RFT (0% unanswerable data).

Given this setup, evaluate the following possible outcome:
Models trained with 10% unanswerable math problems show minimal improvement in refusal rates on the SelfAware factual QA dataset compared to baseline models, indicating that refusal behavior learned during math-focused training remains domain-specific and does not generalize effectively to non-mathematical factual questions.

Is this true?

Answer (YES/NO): NO